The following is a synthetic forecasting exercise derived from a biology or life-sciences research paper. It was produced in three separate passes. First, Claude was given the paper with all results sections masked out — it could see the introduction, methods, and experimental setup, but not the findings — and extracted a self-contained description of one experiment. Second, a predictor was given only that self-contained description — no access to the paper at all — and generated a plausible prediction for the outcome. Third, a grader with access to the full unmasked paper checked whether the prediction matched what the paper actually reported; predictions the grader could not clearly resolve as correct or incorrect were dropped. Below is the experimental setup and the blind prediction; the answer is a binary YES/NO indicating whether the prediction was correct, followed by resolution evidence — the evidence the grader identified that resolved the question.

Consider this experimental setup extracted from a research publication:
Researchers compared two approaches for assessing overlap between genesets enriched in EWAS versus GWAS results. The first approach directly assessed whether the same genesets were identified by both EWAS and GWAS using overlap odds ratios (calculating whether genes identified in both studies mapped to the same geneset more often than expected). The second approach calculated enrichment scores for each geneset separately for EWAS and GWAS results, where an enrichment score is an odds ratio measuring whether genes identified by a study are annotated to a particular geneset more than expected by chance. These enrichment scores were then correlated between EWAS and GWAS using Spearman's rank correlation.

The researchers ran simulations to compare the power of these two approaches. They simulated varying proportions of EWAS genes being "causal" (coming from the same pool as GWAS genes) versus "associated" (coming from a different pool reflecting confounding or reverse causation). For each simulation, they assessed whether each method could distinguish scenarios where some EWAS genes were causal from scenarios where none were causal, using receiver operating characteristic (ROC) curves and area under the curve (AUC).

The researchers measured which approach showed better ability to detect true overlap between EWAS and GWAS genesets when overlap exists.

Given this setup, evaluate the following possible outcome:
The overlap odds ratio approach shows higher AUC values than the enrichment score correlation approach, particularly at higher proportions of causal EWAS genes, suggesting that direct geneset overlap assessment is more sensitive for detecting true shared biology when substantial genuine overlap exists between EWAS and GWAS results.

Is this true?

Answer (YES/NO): NO